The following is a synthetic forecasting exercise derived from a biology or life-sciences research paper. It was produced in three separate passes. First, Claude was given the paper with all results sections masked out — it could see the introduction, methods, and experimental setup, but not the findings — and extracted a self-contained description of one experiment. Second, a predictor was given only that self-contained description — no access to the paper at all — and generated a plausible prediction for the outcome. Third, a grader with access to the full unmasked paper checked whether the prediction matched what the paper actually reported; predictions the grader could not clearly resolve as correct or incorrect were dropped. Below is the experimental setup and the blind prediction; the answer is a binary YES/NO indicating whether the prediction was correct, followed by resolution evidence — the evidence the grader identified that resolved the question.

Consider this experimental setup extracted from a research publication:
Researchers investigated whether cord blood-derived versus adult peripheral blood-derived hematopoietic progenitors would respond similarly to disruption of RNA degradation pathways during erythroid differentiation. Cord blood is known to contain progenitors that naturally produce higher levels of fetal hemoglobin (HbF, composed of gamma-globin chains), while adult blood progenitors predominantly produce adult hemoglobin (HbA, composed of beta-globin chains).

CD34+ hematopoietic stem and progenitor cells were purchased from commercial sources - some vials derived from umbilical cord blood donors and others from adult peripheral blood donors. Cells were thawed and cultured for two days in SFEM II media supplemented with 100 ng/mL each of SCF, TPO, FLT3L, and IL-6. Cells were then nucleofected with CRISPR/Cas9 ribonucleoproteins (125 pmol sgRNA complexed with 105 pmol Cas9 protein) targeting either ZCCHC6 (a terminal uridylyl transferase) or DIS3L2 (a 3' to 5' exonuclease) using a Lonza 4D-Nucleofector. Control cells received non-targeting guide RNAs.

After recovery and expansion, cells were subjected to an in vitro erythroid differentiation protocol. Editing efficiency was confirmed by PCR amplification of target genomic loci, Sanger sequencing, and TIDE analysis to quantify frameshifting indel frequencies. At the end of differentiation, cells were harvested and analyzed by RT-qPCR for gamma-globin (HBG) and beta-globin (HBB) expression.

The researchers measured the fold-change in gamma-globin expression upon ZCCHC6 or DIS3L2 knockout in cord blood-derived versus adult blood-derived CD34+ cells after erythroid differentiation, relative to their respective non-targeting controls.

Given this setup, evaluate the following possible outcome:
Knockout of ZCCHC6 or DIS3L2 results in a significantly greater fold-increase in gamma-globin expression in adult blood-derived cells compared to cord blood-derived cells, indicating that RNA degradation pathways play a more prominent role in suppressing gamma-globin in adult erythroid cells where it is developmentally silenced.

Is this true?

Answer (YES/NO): NO